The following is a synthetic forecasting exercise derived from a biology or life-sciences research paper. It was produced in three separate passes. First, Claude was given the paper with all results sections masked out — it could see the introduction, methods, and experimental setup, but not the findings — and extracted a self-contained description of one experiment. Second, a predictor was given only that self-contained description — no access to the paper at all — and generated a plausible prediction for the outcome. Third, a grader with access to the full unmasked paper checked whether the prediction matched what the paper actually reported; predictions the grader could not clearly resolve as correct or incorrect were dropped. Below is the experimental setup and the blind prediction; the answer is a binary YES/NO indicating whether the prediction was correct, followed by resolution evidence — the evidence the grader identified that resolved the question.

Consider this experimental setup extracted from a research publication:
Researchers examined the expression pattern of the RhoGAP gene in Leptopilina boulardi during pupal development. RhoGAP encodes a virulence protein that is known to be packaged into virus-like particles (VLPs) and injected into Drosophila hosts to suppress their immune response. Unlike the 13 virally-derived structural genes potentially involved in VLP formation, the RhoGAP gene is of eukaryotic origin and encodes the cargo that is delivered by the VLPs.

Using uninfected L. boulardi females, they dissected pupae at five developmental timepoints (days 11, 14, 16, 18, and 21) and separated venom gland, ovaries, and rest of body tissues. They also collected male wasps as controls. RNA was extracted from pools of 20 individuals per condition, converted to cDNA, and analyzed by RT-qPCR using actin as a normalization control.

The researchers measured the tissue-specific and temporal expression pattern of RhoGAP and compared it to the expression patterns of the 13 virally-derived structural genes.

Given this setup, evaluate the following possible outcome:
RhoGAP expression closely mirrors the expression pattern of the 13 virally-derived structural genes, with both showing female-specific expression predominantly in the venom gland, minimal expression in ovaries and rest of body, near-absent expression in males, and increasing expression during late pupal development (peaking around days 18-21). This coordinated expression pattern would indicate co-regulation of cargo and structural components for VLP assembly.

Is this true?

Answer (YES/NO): NO